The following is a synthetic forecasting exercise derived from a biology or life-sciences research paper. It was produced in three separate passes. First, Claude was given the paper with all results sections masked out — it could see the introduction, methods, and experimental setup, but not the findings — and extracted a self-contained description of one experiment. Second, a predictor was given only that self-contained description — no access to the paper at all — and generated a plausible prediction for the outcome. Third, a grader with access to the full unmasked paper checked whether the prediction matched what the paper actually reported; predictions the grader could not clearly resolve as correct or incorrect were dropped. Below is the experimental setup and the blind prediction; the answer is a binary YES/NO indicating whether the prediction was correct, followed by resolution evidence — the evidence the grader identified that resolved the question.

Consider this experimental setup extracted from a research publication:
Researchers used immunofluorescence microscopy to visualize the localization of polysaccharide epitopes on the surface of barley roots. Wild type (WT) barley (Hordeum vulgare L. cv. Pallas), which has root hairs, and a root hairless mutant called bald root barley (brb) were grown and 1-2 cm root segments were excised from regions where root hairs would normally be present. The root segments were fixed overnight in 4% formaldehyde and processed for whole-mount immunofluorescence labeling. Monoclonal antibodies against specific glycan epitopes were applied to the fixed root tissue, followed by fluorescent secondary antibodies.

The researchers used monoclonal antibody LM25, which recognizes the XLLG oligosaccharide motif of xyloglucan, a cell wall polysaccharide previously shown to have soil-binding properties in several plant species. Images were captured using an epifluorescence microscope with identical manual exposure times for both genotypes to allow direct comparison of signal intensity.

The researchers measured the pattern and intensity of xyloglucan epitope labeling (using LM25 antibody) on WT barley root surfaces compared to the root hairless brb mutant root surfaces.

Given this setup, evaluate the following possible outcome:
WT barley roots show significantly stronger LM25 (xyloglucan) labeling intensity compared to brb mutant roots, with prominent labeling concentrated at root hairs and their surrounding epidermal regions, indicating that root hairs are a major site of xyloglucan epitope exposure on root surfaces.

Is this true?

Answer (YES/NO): NO